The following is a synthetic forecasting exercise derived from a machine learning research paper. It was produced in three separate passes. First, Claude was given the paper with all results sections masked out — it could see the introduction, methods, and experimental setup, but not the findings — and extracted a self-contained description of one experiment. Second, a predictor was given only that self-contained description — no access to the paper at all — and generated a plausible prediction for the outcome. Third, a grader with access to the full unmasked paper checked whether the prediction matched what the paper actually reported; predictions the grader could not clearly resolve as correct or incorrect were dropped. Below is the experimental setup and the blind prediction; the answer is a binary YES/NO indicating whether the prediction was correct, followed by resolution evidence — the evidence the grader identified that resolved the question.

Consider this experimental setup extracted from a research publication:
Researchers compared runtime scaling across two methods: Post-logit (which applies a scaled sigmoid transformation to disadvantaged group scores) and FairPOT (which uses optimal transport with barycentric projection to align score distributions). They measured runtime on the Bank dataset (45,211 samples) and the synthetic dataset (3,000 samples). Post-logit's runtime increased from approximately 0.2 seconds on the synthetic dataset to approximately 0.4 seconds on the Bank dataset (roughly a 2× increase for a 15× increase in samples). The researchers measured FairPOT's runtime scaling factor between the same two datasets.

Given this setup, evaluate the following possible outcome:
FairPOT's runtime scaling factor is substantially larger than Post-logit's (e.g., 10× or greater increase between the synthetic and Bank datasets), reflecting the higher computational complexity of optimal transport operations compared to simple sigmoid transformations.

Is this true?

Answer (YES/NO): YES